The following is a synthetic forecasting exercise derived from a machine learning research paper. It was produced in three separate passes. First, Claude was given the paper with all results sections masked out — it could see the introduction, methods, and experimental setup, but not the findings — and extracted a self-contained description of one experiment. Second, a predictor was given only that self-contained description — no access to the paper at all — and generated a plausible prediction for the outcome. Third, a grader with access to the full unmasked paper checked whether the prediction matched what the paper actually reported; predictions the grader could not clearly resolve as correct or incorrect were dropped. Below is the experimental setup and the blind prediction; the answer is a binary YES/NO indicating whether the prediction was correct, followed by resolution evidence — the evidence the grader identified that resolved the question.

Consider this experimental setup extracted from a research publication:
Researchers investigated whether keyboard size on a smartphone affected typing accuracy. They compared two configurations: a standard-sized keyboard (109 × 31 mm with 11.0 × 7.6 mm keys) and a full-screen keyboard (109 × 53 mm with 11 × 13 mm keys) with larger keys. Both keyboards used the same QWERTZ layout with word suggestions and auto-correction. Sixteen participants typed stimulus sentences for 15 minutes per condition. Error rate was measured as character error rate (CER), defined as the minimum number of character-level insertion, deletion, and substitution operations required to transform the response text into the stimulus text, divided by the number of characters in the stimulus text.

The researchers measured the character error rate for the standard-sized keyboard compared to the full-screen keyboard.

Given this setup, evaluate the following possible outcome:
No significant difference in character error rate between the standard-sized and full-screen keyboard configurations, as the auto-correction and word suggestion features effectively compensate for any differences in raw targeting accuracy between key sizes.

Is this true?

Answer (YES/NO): YES